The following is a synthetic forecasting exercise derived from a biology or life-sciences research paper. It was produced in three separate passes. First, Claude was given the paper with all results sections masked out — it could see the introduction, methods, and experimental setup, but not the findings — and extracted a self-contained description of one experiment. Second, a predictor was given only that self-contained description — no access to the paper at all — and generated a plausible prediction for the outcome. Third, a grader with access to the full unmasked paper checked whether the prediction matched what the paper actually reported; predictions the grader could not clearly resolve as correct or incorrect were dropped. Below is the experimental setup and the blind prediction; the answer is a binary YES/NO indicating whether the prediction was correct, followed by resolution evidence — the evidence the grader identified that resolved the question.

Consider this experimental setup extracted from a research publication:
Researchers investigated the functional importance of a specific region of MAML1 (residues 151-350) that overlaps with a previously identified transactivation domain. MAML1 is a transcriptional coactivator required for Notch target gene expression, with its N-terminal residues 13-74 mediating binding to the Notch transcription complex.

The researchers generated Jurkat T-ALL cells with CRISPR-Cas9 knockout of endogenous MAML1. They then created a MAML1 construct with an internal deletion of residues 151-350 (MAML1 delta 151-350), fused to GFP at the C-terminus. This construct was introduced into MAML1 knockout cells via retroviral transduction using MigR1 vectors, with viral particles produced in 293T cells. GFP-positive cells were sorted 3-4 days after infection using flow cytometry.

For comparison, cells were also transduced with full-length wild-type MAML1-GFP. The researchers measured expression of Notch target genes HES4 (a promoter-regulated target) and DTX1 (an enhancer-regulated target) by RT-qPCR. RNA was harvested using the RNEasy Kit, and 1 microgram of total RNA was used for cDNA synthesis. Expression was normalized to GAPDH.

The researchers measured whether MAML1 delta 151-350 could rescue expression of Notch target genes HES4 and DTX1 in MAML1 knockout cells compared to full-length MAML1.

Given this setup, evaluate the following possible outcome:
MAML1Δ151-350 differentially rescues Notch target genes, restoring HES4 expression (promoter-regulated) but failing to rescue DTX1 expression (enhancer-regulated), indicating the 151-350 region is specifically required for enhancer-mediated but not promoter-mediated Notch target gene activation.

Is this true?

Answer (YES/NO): NO